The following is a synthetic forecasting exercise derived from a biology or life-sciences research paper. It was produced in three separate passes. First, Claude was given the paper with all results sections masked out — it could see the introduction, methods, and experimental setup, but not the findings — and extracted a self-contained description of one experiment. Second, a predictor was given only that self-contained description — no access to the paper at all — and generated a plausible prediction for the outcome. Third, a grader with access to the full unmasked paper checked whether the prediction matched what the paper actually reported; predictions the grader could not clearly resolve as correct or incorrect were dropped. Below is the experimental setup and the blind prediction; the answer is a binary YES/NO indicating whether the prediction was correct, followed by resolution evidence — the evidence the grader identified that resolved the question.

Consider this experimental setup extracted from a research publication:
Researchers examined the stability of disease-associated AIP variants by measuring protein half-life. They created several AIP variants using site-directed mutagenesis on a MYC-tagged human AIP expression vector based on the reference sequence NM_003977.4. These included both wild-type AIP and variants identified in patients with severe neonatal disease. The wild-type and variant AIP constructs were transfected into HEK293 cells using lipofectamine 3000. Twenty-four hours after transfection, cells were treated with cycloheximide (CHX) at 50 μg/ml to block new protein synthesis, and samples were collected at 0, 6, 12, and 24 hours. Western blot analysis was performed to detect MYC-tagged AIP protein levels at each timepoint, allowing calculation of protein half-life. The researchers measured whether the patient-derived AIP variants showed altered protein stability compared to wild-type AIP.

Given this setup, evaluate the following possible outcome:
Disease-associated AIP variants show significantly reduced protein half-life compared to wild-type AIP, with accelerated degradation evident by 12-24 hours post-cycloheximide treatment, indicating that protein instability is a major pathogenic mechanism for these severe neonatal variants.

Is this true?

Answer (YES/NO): NO